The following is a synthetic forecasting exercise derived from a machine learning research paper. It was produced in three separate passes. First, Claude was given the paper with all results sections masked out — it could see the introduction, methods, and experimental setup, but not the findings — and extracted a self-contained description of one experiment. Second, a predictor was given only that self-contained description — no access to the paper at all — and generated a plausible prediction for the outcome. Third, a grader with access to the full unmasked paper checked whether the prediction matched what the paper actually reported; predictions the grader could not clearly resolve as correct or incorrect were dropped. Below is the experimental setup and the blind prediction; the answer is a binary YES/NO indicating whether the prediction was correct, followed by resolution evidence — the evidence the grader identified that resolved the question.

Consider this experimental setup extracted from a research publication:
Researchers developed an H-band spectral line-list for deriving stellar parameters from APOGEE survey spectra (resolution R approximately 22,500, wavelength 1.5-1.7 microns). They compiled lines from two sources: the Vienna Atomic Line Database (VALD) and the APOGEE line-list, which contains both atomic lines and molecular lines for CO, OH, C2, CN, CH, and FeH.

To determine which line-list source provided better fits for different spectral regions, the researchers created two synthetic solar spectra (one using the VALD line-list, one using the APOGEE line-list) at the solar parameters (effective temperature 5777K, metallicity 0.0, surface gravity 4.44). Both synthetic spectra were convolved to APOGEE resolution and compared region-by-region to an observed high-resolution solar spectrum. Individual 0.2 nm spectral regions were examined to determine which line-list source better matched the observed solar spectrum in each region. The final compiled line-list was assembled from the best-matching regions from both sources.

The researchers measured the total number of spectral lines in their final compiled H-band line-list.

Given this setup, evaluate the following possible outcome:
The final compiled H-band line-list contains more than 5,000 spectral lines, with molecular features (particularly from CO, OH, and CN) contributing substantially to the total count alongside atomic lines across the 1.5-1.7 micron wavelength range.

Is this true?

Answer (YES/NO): YES